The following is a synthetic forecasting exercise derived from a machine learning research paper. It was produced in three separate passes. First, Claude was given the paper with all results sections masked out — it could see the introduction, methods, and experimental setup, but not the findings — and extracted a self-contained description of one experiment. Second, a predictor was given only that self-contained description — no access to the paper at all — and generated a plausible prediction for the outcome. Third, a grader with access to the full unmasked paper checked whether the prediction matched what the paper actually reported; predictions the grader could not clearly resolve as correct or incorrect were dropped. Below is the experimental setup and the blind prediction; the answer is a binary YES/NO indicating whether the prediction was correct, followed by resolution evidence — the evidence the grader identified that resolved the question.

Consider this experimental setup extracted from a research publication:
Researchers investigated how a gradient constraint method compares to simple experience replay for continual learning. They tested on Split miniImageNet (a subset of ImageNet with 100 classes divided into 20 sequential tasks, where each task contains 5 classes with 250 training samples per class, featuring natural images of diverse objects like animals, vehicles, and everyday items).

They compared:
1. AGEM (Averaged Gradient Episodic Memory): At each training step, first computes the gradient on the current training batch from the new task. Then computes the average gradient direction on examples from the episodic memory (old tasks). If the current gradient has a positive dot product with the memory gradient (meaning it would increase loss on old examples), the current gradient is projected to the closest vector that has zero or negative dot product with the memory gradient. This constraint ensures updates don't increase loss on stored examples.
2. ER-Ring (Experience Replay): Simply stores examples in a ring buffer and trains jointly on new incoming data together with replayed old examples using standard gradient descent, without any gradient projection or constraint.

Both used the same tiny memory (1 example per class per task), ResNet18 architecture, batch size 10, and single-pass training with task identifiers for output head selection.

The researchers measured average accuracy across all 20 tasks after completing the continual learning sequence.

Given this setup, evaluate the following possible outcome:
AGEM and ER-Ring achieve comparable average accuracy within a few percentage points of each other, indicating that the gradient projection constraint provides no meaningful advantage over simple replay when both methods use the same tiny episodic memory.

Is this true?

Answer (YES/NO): NO